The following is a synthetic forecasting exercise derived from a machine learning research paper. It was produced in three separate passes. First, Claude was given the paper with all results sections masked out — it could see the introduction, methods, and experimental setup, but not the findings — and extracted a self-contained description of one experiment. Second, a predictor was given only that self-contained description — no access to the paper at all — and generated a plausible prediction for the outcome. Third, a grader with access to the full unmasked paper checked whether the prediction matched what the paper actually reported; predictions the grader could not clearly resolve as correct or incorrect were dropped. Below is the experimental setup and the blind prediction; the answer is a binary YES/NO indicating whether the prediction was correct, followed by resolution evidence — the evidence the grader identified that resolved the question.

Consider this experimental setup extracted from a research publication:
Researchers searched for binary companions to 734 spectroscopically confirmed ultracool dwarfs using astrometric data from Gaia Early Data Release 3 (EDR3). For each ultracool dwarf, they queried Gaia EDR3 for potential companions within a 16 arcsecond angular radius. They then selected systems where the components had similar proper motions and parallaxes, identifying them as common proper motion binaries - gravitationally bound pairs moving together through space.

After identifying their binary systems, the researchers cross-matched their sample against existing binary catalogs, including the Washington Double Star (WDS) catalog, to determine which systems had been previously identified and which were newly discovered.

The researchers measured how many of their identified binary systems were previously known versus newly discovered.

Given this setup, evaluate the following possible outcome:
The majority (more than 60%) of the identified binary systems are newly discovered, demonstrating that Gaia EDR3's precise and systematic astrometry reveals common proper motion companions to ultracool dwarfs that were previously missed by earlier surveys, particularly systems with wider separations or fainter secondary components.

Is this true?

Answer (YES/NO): NO